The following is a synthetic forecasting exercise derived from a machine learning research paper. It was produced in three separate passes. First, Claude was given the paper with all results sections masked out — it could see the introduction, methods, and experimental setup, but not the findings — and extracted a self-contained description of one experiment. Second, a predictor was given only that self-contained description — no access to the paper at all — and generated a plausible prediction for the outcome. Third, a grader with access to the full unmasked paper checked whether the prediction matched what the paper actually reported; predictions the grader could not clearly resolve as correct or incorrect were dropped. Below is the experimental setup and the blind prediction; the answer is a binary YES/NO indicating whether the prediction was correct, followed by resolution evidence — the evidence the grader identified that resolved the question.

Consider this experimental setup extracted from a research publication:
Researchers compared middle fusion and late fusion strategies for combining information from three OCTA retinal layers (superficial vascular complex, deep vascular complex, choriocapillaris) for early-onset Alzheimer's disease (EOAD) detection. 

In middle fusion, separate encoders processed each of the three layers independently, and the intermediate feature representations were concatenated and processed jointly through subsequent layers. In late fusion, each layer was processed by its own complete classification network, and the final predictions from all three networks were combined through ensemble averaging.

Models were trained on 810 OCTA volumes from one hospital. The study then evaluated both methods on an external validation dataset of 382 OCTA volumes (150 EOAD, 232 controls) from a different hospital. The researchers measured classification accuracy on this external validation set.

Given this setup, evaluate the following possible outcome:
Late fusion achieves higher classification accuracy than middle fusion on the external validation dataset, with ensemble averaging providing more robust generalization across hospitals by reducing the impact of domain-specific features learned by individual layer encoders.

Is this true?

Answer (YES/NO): YES